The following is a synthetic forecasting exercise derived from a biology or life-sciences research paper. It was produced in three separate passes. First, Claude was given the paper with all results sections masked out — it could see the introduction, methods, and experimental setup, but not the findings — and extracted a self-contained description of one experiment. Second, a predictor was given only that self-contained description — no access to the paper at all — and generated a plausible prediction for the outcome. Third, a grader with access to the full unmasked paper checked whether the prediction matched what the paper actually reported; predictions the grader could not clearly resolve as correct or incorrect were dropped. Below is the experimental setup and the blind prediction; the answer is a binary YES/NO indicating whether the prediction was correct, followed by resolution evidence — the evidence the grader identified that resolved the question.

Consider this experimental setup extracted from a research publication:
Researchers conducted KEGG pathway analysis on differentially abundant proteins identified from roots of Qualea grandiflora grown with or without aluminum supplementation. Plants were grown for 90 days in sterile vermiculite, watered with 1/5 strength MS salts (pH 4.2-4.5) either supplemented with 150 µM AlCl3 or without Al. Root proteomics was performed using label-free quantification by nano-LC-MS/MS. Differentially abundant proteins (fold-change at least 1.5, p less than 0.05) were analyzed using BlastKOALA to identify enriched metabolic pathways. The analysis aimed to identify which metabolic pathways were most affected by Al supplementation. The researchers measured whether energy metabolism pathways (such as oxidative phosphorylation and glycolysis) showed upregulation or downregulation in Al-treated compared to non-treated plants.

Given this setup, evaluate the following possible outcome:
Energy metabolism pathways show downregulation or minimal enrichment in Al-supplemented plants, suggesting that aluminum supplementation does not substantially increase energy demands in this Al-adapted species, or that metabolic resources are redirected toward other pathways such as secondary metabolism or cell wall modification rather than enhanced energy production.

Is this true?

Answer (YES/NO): NO